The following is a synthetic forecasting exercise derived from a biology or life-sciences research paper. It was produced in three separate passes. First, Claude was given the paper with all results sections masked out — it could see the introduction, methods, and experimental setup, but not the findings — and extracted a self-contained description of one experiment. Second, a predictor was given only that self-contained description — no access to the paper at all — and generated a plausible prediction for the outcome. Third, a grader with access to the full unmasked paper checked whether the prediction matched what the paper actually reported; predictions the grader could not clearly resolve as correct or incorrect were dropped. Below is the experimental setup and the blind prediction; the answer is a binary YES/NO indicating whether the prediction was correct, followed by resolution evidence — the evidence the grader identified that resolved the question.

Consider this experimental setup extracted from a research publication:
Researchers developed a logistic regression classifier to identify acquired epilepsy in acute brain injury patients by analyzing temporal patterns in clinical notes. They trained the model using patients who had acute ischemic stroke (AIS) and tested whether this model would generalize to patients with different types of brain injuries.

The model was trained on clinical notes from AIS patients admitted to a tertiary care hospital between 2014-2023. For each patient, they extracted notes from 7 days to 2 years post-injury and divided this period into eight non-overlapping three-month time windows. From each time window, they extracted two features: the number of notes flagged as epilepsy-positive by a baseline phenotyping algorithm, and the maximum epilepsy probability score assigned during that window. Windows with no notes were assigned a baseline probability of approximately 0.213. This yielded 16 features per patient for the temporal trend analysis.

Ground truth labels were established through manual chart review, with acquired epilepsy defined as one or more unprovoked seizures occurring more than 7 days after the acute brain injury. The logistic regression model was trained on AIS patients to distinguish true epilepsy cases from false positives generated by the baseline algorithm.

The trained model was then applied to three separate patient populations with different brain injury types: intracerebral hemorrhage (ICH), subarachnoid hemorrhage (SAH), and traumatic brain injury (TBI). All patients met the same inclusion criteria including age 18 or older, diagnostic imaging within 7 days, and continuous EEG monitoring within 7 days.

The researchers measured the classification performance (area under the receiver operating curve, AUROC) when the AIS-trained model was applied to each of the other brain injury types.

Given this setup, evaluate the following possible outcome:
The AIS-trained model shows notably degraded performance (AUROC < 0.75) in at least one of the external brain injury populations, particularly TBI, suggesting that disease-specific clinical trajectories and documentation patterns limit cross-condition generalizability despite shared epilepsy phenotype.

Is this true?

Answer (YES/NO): NO